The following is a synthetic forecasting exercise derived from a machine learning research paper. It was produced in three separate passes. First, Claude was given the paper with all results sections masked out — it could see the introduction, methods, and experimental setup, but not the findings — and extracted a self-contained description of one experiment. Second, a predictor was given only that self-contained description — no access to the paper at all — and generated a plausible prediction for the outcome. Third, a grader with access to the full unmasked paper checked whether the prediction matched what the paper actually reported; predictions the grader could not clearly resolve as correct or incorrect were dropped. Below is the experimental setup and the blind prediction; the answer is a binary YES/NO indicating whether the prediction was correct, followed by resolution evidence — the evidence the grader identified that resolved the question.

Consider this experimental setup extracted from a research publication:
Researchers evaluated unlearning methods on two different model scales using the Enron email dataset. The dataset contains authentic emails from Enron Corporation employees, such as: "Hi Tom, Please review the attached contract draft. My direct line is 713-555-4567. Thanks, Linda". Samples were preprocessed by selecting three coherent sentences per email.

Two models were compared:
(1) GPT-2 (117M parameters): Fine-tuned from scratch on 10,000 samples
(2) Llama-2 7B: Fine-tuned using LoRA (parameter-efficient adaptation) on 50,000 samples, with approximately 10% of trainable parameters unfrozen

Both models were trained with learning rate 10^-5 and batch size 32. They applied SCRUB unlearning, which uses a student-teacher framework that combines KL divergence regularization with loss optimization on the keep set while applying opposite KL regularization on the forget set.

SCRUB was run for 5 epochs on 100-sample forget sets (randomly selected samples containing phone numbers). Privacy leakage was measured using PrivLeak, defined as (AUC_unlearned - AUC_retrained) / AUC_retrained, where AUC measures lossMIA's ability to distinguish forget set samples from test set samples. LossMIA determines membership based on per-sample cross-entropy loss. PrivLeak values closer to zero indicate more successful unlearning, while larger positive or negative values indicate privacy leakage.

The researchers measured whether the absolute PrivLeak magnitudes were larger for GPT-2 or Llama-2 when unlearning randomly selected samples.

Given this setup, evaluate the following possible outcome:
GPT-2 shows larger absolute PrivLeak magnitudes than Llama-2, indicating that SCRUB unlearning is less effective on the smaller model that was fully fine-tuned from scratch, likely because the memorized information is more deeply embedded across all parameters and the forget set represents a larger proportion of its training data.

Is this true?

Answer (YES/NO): YES